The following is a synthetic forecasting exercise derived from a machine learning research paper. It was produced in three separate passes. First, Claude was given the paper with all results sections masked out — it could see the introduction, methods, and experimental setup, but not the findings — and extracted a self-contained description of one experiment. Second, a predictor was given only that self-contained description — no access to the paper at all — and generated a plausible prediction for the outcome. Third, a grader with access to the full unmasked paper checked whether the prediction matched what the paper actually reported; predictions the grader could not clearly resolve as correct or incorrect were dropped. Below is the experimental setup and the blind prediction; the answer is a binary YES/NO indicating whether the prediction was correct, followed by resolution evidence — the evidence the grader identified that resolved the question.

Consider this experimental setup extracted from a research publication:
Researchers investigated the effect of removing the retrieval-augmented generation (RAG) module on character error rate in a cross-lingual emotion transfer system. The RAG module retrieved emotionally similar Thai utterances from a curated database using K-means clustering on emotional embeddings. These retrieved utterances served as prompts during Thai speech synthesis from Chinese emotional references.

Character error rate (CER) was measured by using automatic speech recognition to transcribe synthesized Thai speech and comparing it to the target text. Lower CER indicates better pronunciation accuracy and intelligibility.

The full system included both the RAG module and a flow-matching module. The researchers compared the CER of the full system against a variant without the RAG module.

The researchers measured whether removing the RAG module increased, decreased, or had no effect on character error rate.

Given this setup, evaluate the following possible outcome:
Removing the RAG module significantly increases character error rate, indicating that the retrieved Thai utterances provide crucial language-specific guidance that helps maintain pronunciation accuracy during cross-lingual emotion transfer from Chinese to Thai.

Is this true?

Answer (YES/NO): YES